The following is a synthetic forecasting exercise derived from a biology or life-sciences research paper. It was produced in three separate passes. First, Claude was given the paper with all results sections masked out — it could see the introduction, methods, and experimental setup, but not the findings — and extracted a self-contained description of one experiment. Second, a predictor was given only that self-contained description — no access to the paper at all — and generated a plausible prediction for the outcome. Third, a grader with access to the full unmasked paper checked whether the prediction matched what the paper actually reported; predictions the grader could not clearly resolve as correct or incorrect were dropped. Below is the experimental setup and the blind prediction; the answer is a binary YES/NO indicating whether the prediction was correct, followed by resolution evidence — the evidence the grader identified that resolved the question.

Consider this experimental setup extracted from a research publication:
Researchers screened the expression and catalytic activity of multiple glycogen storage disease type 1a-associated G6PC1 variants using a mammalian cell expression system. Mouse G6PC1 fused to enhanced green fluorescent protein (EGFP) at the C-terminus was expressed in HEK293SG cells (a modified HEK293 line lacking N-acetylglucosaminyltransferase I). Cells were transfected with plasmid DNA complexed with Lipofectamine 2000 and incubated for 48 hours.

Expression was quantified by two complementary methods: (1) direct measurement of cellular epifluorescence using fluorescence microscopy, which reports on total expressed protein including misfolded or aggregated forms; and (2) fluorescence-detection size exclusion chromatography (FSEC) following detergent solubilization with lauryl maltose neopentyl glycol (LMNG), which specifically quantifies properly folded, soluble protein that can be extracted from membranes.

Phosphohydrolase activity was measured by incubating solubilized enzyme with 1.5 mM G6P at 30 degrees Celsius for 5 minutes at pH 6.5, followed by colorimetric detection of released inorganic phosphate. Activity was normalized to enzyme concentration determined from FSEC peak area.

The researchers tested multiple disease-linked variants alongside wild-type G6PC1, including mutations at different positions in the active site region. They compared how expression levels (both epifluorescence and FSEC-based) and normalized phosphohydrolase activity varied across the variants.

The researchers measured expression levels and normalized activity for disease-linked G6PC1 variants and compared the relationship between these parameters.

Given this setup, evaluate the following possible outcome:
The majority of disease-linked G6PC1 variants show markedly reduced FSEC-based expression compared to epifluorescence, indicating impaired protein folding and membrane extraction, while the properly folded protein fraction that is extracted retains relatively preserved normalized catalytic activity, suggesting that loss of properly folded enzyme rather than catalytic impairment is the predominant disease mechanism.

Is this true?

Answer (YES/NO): NO